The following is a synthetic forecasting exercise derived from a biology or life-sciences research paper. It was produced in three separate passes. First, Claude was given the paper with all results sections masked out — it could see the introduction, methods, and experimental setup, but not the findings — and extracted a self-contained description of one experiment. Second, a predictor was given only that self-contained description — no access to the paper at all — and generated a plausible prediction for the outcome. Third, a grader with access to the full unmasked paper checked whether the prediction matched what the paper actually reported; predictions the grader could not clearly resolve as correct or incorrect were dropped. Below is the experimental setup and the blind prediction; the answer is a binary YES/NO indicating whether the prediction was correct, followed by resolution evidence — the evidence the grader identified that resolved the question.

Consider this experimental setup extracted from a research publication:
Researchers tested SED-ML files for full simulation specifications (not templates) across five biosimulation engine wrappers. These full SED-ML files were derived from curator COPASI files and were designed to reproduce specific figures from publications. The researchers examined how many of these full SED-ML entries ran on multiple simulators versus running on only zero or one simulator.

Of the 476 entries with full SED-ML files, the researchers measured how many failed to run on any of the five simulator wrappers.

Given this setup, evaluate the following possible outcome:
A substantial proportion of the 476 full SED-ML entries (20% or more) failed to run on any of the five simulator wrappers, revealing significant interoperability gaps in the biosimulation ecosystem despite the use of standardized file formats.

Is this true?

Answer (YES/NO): NO